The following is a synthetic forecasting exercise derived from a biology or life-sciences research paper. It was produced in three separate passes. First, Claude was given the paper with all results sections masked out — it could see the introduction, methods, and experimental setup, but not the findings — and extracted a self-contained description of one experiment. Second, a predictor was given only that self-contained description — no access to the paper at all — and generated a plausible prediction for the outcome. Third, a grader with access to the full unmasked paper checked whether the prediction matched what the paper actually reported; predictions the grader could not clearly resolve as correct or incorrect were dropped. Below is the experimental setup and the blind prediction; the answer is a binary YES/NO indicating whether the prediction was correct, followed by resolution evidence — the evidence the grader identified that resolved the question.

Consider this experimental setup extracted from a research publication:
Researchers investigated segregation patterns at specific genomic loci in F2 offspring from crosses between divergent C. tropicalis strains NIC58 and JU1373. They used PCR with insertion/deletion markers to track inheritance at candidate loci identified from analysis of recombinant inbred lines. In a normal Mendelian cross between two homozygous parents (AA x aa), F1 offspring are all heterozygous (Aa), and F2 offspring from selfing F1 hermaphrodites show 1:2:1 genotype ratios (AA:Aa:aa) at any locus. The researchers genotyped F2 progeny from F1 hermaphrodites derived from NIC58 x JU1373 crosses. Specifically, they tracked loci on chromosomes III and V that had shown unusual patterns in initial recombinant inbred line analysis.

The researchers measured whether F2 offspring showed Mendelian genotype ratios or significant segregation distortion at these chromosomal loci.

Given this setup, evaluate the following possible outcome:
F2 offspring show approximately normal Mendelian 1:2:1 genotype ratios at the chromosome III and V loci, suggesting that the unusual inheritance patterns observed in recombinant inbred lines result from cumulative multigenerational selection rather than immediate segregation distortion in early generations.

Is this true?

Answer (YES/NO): NO